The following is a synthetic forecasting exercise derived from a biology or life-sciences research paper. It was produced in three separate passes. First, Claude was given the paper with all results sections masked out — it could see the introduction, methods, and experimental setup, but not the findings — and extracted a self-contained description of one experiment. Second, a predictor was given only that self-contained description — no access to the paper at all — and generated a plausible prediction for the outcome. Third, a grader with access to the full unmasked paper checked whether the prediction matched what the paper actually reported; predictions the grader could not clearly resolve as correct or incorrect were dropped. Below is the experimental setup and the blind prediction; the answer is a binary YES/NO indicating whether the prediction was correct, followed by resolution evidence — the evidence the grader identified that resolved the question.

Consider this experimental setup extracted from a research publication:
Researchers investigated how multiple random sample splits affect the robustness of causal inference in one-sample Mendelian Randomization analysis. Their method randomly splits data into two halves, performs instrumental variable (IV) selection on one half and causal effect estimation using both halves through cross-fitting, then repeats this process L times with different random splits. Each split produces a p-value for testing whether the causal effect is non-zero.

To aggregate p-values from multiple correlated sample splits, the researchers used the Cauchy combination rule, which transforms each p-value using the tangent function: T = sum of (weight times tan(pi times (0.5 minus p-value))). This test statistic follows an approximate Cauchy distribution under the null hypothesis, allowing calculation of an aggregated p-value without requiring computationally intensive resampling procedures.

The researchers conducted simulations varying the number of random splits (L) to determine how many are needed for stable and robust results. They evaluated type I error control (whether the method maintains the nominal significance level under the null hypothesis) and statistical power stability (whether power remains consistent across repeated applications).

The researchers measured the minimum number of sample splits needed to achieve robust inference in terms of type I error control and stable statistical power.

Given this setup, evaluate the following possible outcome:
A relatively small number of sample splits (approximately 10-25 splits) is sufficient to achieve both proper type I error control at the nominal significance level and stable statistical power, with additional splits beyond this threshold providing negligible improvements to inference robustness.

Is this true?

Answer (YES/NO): NO